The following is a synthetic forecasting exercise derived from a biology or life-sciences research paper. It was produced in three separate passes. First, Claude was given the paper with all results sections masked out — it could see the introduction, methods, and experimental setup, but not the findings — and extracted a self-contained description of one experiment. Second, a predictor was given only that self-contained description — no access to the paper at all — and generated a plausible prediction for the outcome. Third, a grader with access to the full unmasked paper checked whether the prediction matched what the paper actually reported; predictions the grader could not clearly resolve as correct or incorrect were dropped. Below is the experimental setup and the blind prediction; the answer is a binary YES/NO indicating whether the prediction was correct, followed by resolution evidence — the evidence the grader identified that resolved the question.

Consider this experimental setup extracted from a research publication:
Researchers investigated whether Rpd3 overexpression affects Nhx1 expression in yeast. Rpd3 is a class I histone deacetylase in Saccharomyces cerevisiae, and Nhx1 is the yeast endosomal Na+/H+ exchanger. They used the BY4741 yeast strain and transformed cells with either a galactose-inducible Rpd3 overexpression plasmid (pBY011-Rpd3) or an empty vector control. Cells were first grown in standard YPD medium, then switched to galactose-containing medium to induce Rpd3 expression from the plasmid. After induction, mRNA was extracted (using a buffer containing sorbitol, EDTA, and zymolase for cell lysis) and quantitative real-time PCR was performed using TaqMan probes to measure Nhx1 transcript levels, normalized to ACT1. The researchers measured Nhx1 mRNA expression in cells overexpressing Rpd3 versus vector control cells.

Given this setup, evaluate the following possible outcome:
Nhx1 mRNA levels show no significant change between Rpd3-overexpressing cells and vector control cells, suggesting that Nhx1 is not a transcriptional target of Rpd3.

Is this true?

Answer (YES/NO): NO